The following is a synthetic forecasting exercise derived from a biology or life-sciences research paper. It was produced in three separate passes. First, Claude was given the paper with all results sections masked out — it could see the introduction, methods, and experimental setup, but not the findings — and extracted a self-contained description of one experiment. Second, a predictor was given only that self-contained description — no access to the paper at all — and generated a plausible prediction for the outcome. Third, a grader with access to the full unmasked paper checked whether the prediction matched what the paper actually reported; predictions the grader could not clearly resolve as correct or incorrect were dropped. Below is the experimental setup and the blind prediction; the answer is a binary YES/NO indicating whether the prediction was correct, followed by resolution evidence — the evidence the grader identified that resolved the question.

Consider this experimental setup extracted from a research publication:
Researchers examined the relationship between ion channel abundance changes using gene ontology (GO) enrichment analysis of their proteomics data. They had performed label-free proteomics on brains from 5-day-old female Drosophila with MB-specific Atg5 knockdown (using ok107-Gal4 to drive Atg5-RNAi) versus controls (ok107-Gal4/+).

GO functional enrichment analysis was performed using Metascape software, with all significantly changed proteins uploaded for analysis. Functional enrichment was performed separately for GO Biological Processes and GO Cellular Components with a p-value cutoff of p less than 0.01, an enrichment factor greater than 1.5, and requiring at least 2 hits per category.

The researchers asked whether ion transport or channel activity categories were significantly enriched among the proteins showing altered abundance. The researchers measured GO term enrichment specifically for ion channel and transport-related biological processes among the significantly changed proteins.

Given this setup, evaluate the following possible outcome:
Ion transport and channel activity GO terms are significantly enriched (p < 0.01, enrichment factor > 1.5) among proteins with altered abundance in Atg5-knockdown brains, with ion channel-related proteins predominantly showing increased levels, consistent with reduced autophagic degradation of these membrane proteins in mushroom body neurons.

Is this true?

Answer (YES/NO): NO